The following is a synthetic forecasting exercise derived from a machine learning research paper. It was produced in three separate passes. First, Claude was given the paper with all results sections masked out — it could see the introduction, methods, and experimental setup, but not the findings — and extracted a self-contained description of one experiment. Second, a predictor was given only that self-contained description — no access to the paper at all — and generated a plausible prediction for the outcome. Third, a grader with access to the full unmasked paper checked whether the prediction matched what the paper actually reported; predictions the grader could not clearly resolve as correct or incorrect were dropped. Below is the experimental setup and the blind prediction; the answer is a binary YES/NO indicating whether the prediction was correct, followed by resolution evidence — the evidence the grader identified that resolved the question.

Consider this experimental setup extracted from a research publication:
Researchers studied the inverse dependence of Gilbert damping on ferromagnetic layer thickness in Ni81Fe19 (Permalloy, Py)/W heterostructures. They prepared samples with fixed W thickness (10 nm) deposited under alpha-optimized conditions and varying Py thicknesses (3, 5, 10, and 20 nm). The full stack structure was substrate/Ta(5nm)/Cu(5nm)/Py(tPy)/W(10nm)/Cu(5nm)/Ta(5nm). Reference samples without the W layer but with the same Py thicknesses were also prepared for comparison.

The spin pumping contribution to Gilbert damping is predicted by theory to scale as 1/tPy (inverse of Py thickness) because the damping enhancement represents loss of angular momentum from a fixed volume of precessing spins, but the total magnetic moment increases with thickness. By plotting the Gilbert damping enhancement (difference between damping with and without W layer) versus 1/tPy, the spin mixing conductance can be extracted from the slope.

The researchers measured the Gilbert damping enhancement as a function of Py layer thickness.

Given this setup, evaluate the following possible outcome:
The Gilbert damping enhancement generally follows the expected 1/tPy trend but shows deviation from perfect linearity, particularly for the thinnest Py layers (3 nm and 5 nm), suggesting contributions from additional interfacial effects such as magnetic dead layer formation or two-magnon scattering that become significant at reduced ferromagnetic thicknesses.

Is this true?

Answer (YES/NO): NO